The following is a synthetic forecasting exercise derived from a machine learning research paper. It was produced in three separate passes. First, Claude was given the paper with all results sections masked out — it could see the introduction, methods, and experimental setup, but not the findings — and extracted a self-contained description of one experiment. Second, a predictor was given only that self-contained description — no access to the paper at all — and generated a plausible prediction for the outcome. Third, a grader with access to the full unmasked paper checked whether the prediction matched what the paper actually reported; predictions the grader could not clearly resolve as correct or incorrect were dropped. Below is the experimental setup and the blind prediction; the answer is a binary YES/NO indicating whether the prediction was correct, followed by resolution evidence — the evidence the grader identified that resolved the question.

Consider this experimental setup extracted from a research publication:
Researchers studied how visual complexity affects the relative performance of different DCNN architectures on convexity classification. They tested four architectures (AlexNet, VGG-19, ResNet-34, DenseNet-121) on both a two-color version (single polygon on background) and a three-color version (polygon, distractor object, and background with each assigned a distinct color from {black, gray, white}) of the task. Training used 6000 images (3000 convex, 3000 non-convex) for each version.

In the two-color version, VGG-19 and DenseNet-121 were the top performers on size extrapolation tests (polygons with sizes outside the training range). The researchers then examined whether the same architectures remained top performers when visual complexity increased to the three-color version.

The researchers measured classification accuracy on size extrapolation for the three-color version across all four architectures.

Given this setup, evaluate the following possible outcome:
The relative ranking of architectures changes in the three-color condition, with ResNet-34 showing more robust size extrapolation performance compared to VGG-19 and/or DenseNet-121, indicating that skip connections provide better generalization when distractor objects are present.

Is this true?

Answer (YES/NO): YES